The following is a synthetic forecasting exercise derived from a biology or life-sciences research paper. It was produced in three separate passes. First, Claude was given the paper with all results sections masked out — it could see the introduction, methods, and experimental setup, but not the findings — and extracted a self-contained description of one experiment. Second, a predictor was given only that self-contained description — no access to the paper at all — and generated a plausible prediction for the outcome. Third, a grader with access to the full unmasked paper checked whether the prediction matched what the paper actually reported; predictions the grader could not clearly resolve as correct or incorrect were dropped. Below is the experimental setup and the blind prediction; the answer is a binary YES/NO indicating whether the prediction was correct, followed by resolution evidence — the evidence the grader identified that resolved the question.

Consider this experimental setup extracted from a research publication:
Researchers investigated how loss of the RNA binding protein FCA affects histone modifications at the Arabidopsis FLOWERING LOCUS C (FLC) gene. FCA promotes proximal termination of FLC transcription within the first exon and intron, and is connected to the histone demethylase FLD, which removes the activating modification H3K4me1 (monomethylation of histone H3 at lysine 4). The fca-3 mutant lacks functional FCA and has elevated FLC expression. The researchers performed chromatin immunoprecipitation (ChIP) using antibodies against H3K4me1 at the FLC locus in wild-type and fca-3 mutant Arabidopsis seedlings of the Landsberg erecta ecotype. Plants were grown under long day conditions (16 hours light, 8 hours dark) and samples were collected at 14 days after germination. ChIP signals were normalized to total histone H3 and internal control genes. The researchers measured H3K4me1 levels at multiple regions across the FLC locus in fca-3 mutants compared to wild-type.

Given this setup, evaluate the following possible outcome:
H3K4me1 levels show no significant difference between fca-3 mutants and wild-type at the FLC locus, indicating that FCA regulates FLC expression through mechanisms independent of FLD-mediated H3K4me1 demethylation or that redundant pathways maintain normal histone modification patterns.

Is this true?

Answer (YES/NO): NO